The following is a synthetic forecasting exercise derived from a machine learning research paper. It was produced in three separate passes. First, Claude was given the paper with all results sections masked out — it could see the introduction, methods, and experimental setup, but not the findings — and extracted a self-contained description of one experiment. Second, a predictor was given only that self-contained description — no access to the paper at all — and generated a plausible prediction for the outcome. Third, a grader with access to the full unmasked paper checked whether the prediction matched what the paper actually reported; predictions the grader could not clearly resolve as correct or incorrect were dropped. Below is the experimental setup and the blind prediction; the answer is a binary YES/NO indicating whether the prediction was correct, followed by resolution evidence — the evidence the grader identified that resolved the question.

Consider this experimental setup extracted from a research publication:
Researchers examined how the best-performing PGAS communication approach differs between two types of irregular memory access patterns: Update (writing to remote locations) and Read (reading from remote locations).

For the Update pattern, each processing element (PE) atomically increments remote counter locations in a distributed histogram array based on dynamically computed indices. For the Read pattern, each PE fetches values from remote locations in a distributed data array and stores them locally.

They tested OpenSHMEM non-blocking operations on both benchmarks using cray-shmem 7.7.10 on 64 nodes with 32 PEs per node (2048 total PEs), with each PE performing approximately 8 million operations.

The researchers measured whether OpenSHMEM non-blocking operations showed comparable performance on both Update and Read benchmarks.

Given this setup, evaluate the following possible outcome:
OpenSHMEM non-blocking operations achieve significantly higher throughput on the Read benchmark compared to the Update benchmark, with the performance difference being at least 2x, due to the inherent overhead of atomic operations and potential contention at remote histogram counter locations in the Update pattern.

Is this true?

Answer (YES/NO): NO